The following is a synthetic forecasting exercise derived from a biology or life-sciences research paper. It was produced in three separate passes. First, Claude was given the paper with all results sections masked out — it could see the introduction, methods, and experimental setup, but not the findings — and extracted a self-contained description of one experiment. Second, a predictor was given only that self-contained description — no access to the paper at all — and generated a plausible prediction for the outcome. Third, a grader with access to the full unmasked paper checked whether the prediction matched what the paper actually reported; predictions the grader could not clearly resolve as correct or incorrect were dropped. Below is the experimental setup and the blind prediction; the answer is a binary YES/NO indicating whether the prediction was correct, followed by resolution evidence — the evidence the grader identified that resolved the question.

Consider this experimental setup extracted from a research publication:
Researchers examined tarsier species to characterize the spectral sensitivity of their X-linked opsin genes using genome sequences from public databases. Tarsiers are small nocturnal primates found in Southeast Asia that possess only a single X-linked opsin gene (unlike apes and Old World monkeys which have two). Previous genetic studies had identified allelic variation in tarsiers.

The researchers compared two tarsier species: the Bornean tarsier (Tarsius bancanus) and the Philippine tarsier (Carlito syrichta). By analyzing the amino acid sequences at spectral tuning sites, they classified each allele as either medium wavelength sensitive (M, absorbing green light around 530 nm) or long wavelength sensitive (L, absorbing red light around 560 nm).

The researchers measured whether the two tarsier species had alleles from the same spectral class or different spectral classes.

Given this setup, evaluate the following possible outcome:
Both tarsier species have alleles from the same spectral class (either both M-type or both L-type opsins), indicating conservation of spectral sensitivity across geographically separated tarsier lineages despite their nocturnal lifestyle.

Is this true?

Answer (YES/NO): NO